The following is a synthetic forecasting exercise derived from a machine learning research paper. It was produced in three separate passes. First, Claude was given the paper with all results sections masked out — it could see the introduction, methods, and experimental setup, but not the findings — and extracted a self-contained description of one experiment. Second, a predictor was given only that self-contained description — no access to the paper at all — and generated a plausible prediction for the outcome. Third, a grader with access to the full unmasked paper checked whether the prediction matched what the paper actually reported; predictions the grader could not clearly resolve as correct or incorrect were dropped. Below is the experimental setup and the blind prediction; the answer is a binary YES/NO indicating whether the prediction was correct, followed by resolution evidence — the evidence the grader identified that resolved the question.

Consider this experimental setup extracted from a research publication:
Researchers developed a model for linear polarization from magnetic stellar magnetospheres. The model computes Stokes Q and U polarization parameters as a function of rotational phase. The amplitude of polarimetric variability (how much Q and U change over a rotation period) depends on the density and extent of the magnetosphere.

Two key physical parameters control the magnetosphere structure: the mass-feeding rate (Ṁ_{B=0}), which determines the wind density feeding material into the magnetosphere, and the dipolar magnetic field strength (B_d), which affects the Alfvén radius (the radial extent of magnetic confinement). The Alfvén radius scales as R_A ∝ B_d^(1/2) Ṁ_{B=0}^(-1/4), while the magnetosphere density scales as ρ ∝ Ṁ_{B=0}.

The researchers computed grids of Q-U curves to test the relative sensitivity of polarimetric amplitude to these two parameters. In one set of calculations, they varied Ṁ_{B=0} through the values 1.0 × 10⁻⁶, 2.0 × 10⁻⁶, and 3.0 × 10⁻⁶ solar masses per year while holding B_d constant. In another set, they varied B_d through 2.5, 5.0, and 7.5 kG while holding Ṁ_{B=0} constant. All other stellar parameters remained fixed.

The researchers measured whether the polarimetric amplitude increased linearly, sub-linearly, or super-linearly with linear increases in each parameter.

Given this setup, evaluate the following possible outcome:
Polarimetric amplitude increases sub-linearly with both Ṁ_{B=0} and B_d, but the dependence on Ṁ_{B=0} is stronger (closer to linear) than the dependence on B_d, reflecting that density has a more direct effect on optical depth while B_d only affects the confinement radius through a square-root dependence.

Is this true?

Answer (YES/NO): NO